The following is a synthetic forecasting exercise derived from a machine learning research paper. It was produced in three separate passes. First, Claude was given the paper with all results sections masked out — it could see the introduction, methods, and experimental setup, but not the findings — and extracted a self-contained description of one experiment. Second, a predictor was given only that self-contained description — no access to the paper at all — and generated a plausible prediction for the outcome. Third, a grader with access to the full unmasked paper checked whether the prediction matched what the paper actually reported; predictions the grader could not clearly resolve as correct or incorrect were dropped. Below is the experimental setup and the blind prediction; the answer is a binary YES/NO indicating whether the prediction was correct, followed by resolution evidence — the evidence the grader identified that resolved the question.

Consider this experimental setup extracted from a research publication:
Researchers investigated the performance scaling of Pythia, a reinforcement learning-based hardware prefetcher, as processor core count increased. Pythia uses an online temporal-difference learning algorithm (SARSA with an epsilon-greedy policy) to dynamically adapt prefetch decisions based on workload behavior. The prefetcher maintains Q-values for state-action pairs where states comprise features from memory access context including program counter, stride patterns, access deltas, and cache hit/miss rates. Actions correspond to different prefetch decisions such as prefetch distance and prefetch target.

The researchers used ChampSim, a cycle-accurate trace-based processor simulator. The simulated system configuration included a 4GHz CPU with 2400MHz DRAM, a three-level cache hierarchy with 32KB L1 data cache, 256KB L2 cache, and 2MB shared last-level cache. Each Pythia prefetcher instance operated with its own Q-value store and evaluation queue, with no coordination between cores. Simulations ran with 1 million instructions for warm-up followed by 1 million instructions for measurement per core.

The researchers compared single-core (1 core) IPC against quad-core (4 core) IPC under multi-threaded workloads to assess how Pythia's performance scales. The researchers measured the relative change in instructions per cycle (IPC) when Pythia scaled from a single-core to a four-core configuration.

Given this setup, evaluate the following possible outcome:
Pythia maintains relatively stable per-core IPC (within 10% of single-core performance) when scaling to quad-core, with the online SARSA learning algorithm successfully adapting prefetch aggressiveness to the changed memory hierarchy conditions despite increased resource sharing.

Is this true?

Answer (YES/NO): NO